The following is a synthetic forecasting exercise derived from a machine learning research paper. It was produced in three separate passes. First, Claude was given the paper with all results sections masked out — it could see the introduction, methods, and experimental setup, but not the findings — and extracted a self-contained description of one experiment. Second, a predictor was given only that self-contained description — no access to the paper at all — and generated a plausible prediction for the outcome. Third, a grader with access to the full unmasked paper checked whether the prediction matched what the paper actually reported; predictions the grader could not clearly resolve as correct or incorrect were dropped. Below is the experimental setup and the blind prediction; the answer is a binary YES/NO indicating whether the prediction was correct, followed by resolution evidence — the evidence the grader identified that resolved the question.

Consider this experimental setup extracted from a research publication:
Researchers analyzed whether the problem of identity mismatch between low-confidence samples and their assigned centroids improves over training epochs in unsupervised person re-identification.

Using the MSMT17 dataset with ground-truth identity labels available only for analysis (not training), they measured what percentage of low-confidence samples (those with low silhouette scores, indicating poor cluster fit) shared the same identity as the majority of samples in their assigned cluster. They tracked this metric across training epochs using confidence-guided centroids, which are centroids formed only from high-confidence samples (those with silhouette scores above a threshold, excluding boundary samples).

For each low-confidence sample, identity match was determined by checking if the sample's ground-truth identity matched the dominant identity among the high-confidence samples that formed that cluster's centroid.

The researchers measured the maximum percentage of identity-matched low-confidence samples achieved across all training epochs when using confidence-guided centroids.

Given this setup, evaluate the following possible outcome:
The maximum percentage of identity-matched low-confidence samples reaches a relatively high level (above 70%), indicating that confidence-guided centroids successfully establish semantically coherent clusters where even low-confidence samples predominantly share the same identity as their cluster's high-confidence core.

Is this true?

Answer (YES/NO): NO